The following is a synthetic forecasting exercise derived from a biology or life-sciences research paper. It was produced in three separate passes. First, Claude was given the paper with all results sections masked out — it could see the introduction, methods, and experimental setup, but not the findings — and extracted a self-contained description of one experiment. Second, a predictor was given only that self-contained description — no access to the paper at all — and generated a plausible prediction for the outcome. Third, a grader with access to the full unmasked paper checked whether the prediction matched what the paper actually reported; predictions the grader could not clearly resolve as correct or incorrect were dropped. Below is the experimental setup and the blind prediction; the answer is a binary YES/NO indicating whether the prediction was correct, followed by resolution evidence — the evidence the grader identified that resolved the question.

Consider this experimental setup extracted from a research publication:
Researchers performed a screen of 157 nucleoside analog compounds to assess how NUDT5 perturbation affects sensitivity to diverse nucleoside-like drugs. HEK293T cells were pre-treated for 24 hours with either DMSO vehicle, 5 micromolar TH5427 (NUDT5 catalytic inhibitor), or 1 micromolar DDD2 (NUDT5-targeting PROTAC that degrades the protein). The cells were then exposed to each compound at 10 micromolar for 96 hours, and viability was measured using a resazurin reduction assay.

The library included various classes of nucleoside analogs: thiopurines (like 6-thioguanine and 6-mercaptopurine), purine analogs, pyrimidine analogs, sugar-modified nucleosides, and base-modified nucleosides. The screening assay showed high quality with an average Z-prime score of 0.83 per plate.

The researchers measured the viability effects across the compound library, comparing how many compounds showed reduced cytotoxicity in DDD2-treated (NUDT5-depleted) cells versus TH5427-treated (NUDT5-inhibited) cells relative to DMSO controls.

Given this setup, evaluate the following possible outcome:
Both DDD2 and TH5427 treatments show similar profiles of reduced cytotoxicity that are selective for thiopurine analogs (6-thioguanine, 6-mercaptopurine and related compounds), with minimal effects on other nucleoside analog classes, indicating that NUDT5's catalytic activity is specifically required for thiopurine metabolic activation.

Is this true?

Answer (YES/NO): NO